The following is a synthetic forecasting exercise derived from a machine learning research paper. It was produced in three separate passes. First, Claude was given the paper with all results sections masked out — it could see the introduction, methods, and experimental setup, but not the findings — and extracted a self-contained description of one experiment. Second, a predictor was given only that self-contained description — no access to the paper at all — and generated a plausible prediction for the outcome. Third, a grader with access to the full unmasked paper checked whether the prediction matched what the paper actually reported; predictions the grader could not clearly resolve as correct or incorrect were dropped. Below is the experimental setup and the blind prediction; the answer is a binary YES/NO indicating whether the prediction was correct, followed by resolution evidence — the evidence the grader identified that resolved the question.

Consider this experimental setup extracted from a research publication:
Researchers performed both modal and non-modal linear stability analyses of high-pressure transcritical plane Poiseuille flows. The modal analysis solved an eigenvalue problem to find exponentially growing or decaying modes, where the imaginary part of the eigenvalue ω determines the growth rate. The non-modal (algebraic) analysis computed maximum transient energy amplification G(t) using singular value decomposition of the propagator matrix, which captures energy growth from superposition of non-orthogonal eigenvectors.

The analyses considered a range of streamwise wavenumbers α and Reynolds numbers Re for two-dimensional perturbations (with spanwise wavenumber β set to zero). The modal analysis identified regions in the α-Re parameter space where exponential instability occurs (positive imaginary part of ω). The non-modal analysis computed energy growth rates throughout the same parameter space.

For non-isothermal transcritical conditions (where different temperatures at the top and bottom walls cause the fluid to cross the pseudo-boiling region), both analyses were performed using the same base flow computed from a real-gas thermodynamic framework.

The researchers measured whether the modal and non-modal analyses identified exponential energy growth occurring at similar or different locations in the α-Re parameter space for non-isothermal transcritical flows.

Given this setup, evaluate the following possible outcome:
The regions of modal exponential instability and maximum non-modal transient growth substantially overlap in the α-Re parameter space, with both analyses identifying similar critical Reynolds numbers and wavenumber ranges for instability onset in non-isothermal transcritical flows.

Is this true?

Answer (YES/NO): YES